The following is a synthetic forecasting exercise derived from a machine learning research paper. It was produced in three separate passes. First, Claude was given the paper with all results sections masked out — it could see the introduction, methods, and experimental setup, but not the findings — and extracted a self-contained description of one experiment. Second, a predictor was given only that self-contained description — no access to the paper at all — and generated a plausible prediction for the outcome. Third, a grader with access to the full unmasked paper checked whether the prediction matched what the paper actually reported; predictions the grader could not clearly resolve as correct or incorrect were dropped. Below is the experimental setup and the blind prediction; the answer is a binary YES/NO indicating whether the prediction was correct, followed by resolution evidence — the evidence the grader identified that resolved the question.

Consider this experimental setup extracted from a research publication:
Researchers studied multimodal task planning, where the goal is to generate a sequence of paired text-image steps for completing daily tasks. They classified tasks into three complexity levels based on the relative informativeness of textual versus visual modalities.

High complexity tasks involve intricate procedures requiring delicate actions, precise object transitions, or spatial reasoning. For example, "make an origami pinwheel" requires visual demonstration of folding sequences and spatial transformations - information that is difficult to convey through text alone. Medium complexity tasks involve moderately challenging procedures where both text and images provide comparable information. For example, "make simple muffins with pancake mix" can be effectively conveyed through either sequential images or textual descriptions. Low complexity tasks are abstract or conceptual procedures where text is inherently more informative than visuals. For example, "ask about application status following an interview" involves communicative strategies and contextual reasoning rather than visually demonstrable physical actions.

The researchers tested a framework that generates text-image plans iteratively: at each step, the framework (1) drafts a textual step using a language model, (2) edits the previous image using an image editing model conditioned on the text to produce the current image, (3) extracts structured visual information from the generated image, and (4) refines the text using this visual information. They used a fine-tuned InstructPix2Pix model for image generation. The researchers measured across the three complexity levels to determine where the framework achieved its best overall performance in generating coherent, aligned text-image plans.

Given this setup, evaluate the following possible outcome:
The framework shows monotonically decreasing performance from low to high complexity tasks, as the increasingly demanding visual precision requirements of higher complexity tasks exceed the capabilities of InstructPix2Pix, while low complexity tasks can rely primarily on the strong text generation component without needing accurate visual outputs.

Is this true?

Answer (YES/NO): NO